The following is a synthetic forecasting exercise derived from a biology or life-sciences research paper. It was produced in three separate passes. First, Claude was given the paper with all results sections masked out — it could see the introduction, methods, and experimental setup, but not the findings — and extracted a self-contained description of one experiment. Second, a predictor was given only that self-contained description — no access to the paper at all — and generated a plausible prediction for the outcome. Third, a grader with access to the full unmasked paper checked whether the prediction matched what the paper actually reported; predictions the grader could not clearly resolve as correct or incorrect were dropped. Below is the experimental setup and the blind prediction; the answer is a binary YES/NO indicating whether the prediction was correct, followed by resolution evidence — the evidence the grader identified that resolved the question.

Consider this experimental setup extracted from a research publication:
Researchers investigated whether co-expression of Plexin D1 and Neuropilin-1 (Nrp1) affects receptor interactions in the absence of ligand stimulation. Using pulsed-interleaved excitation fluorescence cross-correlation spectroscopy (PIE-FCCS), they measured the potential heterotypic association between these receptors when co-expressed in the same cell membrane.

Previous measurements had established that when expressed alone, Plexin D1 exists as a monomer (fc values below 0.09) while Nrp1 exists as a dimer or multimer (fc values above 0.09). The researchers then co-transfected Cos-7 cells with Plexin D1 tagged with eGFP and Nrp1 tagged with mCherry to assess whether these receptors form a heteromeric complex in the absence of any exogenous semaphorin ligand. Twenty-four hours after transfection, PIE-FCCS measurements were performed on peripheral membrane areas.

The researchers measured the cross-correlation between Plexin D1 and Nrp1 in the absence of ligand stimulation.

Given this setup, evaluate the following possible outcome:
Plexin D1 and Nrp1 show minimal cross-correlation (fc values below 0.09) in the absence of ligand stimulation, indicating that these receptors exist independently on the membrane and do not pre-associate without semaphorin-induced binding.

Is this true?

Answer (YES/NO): YES